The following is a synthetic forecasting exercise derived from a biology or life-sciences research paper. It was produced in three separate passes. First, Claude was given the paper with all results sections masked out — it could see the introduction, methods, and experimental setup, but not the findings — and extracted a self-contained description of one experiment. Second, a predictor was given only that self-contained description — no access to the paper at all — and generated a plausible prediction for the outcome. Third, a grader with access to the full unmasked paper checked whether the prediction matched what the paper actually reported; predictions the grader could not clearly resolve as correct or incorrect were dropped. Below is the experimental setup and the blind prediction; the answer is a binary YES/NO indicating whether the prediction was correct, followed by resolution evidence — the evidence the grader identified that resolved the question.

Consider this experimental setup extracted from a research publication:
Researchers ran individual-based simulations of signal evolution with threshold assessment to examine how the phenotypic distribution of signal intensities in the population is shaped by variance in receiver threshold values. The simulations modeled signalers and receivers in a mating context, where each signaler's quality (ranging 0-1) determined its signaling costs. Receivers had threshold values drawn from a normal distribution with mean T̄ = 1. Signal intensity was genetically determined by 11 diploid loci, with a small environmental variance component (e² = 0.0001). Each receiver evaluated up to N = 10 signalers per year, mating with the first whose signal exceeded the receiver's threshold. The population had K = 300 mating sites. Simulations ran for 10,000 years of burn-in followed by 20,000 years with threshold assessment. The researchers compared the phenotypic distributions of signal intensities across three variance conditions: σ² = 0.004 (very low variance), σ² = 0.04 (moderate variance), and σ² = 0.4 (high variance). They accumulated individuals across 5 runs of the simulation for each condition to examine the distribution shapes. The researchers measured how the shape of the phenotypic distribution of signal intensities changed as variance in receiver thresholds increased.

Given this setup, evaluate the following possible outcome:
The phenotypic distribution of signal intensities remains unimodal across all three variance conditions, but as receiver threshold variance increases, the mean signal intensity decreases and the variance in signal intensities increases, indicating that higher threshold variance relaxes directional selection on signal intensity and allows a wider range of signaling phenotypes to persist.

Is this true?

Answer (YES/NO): NO